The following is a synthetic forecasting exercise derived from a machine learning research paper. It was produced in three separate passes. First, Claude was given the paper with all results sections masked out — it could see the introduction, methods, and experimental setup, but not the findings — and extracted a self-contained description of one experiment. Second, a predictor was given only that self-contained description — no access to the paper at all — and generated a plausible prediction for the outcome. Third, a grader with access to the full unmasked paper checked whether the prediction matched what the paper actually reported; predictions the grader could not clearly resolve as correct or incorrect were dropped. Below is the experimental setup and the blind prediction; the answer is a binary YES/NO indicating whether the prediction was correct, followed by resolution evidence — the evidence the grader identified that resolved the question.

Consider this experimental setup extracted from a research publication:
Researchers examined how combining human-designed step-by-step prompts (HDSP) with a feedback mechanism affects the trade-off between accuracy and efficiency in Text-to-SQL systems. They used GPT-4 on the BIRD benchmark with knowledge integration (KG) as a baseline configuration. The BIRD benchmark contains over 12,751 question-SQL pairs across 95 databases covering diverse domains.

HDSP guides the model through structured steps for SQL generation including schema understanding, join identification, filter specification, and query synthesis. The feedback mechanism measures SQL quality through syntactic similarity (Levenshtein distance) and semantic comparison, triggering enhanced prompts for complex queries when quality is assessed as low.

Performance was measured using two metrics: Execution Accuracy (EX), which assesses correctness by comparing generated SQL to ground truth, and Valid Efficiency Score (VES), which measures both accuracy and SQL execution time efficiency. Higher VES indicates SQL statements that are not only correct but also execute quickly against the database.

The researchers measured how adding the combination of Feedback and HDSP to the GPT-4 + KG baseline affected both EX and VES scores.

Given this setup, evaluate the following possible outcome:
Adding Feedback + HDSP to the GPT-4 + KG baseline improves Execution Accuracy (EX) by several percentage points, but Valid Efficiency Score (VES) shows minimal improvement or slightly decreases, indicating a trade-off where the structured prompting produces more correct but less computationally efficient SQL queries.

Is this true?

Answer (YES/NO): YES